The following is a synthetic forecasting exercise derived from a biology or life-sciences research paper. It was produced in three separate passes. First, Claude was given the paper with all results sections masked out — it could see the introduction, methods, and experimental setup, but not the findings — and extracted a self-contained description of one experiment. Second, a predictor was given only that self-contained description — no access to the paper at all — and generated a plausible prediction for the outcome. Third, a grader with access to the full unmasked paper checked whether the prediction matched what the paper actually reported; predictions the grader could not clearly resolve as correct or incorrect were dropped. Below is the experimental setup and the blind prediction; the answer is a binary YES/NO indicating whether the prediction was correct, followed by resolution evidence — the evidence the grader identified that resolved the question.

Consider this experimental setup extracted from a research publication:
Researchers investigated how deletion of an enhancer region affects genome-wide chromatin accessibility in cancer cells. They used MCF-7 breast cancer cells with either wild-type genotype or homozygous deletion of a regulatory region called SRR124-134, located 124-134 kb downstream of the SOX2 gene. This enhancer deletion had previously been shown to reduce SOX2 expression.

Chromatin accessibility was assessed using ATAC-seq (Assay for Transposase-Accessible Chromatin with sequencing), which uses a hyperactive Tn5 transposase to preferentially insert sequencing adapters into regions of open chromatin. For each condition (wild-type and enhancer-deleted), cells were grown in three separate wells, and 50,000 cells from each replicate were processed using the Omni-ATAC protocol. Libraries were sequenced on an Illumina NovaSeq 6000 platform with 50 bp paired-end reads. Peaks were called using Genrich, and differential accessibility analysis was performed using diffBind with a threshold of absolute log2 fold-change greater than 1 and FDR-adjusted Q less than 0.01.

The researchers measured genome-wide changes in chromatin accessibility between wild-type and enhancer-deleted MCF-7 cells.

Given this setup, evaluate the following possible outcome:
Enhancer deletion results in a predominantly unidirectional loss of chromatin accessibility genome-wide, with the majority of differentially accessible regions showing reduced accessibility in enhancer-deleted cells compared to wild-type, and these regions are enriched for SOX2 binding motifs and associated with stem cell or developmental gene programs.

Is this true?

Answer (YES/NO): YES